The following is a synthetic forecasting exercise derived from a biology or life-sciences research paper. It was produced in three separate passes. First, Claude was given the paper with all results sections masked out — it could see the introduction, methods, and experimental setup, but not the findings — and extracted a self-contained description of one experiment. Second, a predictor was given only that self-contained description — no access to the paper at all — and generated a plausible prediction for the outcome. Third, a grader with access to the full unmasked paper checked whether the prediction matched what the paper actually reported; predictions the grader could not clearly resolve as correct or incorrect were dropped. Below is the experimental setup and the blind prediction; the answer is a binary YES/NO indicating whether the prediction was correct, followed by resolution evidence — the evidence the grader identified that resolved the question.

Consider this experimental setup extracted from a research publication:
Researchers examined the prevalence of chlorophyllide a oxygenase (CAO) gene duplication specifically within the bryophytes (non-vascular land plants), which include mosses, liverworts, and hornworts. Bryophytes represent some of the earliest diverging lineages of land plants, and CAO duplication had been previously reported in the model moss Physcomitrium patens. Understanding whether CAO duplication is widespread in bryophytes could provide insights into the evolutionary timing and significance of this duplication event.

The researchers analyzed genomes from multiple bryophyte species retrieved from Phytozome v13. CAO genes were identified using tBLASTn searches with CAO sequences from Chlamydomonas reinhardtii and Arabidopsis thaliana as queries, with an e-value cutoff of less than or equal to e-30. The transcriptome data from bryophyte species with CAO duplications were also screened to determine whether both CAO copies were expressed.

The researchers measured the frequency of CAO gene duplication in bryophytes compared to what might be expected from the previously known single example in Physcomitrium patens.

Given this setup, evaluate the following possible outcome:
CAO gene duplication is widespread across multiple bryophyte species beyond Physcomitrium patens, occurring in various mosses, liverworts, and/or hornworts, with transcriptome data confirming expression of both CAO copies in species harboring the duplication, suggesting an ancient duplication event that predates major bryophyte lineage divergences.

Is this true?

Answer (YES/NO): NO